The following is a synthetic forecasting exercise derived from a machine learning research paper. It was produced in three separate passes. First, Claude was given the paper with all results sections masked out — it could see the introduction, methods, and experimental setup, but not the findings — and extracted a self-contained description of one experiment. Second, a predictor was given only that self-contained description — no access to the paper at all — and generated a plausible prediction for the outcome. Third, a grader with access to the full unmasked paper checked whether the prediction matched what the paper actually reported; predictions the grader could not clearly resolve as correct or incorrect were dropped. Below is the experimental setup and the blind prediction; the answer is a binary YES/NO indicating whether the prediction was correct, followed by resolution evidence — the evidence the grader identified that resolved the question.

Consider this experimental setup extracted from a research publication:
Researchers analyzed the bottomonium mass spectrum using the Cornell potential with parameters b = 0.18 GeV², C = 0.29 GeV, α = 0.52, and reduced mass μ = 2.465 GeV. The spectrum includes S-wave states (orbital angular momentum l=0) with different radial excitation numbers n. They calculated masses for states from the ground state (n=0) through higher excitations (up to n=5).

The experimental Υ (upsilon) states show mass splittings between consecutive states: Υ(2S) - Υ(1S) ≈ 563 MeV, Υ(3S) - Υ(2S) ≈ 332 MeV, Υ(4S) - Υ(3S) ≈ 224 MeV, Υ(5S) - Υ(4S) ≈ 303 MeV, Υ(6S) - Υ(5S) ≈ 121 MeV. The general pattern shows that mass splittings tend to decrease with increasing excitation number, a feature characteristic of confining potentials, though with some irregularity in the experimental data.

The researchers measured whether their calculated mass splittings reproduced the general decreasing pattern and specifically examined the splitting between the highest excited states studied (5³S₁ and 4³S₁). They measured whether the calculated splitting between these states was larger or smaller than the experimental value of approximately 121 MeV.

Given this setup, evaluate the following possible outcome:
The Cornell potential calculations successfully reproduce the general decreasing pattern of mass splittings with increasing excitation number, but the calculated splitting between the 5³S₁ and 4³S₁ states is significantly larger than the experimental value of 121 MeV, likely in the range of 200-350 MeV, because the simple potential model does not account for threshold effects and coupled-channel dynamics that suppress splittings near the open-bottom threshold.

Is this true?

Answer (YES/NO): YES